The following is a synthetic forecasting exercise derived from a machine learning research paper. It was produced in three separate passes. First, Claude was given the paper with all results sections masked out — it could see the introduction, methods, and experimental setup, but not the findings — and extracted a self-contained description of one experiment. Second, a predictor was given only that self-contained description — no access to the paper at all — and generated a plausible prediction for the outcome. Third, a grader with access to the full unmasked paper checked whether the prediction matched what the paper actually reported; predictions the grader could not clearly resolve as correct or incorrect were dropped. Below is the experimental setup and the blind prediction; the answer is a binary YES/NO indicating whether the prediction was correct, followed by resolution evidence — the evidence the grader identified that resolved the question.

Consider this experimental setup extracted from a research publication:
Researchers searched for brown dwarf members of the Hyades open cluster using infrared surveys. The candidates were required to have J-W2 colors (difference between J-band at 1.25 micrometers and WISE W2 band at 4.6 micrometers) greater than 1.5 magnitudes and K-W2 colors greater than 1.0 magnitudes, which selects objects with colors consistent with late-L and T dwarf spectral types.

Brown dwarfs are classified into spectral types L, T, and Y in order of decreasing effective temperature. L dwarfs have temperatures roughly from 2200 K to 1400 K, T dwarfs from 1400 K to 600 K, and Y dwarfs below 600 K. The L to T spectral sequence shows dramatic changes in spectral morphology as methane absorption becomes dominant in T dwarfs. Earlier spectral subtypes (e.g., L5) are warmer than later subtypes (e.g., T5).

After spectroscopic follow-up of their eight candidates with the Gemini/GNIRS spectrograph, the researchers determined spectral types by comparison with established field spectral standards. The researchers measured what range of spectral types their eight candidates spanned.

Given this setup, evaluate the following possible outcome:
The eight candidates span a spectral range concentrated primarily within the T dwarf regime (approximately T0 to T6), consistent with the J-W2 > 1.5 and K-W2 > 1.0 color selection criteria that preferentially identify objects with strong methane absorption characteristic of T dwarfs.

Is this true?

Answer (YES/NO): NO